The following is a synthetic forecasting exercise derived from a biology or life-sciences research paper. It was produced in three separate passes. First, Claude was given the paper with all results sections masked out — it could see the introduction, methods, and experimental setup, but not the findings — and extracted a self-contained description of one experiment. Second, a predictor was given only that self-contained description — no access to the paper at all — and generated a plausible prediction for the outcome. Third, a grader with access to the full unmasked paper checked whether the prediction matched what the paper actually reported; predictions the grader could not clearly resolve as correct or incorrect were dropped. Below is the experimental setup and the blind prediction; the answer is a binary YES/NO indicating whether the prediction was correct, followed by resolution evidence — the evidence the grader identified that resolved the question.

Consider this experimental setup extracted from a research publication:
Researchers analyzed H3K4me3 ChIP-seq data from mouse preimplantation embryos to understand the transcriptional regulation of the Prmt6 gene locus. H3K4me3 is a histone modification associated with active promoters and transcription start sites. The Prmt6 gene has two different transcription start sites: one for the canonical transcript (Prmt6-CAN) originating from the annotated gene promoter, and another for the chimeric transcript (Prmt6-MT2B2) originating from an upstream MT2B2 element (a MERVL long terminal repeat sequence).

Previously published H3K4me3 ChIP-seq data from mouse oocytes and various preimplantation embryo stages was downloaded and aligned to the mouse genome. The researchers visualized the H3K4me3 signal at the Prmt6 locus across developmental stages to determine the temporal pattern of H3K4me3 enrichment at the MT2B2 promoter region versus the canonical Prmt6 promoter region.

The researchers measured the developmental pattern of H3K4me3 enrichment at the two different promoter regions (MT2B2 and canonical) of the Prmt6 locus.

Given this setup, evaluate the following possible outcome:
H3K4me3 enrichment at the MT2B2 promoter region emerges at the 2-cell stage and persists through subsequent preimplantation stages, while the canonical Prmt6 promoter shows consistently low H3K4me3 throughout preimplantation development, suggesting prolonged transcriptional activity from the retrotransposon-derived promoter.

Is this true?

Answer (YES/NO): NO